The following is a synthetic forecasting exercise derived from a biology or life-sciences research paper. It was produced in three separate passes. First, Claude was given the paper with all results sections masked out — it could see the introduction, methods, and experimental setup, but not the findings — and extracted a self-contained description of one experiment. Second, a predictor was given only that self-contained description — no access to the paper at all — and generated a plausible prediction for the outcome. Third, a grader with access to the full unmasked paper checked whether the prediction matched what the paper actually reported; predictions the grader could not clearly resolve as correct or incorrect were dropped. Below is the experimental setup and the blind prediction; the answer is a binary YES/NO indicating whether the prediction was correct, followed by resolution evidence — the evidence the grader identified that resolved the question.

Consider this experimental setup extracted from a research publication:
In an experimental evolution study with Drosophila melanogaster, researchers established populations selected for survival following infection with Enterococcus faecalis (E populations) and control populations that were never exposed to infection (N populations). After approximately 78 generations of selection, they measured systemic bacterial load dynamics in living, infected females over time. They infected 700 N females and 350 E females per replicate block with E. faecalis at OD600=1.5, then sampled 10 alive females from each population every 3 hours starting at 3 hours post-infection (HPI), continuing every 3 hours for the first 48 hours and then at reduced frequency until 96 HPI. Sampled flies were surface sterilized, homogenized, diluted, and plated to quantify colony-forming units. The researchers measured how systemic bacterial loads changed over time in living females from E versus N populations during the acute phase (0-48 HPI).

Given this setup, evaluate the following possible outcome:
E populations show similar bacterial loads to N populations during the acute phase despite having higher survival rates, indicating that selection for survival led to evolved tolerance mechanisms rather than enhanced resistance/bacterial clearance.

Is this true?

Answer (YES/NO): NO